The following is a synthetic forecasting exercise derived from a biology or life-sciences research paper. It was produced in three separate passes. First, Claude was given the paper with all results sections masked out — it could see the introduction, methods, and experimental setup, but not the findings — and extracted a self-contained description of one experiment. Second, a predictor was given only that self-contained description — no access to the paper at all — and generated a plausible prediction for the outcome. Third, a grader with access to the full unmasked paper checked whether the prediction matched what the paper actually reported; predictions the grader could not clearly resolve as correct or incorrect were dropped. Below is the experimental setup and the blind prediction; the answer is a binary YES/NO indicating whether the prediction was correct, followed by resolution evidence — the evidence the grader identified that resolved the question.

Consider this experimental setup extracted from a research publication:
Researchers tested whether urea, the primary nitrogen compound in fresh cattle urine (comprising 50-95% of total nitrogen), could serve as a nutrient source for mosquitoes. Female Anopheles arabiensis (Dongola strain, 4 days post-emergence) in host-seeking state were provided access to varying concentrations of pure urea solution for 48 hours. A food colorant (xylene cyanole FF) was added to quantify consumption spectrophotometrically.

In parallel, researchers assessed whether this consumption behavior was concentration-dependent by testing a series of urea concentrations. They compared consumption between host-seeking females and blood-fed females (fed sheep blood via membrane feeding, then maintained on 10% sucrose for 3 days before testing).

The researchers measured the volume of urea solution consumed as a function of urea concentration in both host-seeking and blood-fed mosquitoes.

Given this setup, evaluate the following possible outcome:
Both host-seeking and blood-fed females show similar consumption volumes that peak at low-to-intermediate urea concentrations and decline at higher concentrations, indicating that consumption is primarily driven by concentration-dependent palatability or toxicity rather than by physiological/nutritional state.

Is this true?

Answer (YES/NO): NO